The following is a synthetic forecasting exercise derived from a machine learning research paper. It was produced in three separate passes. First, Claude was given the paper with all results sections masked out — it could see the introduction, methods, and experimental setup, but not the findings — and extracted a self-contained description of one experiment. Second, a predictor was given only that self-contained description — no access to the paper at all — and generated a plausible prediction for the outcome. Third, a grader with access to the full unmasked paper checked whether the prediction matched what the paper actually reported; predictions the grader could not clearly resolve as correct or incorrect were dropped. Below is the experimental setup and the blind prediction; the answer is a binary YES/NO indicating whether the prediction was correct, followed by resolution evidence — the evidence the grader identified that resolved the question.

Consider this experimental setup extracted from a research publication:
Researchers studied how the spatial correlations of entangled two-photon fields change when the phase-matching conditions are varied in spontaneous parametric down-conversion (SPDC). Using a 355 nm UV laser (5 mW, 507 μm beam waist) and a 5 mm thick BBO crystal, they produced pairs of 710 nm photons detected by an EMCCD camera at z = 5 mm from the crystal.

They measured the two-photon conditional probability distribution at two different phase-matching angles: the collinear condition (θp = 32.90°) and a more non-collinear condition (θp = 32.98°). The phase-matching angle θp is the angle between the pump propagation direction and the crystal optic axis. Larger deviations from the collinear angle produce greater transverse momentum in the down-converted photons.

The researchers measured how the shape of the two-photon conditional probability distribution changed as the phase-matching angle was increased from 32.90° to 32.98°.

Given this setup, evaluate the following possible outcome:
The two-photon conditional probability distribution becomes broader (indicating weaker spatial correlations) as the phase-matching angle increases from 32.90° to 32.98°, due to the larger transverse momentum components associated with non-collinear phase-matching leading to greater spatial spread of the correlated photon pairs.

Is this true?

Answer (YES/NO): NO